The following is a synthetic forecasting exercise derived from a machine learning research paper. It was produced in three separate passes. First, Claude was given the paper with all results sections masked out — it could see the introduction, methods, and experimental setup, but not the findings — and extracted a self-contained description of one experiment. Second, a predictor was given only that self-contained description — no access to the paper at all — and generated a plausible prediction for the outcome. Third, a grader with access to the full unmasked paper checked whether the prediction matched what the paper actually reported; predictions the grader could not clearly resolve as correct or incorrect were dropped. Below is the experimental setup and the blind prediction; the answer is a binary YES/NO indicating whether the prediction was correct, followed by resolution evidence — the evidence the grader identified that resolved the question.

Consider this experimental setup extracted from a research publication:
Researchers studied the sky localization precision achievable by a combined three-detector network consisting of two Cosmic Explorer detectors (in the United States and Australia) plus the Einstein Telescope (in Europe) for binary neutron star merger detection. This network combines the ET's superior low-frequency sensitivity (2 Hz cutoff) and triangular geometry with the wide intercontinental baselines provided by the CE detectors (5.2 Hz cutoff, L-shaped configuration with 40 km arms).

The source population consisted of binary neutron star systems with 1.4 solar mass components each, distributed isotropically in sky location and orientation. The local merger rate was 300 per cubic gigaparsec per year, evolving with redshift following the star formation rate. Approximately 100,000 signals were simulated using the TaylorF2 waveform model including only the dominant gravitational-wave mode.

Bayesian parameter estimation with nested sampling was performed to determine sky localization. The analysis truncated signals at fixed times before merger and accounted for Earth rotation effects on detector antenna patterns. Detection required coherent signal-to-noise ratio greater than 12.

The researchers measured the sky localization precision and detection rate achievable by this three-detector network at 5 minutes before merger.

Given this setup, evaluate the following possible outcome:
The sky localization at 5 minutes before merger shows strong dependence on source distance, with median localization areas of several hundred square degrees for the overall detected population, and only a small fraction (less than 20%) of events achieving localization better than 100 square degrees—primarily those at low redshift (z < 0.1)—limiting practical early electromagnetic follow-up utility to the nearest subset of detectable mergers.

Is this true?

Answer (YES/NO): NO